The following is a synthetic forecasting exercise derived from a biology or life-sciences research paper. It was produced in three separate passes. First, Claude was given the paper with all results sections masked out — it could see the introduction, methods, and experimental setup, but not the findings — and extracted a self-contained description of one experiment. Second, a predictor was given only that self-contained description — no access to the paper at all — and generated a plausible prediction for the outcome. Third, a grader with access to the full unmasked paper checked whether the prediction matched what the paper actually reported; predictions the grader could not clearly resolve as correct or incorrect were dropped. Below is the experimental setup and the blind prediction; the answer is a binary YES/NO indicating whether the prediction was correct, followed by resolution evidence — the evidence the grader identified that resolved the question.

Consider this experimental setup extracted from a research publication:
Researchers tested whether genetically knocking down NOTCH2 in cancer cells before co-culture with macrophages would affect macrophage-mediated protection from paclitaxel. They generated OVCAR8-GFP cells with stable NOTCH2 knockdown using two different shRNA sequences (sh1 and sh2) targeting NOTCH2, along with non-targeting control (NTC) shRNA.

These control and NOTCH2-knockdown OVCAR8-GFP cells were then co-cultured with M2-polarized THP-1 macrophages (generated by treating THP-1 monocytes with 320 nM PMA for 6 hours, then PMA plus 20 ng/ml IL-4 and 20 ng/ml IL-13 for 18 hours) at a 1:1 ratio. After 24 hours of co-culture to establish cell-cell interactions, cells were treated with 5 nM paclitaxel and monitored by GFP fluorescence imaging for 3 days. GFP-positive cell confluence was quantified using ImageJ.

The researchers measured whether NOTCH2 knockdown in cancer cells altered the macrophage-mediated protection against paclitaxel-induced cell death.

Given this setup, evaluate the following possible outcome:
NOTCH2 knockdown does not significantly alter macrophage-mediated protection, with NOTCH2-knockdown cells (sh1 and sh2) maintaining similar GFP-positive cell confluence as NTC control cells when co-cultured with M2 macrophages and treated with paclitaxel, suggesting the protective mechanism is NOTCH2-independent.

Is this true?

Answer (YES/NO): NO